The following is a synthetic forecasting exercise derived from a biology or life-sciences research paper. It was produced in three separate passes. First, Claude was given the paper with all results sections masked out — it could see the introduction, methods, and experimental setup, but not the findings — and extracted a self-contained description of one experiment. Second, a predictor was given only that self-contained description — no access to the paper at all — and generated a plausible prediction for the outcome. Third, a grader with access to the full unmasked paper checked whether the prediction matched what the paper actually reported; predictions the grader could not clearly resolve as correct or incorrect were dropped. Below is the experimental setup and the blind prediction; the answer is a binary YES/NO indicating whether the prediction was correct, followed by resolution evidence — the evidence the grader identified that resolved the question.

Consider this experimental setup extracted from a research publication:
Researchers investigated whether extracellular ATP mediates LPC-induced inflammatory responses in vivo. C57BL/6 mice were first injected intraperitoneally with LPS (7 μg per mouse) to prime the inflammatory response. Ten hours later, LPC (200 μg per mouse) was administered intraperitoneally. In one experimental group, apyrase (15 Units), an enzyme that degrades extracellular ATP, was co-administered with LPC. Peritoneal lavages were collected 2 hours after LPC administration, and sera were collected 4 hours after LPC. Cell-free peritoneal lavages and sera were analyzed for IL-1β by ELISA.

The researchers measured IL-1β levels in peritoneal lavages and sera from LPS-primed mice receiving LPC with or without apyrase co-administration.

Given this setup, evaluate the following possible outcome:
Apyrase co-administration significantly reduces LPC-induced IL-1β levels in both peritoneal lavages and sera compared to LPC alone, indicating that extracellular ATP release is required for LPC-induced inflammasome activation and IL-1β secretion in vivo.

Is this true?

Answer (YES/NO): YES